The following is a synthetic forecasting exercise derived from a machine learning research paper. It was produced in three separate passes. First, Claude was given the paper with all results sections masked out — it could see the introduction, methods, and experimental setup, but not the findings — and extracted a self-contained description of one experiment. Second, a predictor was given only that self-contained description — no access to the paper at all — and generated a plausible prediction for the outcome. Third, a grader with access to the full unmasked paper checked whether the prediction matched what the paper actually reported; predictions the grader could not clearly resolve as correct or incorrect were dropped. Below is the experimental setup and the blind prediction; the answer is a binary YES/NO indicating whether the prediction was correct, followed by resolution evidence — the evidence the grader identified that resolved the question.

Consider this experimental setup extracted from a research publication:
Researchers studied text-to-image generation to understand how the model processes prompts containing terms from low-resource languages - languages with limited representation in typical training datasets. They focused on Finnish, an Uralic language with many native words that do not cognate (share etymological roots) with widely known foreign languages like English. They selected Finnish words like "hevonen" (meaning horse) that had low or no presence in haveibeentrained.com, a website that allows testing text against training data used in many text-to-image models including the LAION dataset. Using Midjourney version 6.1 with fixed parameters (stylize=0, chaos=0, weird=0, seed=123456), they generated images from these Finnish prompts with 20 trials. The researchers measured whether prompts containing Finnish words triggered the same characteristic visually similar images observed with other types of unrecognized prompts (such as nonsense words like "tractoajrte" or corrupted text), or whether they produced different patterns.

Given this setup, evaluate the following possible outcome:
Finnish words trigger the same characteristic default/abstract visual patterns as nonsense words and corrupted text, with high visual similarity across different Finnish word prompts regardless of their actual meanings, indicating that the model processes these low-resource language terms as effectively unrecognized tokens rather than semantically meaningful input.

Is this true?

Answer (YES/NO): YES